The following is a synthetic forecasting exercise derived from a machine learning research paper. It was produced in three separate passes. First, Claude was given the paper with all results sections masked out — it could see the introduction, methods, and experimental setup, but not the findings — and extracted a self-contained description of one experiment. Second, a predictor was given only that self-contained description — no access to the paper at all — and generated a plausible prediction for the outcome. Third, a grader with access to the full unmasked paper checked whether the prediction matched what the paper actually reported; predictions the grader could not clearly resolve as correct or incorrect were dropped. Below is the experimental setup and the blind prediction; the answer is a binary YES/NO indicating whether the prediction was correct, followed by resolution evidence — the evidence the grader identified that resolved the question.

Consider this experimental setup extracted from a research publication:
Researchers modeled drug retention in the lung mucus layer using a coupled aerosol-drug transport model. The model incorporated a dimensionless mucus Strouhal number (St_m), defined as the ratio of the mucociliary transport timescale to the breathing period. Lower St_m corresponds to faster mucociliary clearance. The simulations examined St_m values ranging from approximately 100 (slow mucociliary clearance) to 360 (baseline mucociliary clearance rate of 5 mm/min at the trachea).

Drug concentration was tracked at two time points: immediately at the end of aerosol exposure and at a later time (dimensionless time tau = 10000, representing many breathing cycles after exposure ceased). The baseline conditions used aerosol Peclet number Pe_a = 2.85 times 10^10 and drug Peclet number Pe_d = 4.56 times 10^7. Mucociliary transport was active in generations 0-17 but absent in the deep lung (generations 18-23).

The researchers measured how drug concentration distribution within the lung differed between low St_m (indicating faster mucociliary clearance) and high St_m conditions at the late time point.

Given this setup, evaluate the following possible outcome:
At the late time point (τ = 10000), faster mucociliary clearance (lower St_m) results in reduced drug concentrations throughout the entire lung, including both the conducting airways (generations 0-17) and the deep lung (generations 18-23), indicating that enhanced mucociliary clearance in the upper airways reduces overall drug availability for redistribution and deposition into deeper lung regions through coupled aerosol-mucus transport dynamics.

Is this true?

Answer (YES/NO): NO